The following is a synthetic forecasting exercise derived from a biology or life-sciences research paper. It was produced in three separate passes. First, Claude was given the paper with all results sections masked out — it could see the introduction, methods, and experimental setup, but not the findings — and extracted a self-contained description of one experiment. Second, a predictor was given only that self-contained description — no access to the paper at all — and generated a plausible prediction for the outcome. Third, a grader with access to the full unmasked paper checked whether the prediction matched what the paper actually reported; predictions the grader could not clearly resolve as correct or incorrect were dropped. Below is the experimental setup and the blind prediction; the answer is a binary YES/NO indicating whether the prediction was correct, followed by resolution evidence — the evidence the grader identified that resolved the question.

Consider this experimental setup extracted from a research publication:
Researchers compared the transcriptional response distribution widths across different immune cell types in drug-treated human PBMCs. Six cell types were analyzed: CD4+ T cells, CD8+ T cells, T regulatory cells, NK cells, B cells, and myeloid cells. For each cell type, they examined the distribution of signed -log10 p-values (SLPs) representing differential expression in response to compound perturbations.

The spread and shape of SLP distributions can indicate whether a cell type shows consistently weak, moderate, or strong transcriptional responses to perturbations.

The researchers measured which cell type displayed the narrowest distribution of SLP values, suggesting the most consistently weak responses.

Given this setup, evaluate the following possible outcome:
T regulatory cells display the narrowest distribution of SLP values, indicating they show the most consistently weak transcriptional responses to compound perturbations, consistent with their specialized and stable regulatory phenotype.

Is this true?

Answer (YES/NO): NO